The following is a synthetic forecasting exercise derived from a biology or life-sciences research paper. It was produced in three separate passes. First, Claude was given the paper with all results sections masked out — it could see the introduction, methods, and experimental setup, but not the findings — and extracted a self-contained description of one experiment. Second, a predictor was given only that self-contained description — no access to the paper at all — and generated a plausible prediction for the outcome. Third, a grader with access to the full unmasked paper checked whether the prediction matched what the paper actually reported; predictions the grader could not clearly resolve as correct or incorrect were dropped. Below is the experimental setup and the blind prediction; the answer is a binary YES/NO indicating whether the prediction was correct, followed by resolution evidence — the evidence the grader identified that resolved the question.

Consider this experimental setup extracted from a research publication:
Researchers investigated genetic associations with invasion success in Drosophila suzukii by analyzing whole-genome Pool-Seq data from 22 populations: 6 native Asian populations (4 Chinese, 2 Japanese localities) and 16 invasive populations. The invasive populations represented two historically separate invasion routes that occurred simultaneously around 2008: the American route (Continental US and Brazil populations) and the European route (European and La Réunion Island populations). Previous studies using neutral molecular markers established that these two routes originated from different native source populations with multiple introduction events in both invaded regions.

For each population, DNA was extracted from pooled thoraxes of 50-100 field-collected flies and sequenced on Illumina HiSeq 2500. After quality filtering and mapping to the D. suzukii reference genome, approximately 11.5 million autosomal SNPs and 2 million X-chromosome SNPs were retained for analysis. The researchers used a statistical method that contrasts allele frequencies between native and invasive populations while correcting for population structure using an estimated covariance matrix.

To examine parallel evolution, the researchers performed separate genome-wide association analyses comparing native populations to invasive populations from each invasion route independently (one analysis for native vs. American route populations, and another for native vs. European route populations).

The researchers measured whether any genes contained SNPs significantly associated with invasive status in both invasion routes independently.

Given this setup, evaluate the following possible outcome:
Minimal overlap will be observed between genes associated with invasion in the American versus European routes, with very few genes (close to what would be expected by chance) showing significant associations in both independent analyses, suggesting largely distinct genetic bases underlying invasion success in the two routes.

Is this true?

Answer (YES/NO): YES